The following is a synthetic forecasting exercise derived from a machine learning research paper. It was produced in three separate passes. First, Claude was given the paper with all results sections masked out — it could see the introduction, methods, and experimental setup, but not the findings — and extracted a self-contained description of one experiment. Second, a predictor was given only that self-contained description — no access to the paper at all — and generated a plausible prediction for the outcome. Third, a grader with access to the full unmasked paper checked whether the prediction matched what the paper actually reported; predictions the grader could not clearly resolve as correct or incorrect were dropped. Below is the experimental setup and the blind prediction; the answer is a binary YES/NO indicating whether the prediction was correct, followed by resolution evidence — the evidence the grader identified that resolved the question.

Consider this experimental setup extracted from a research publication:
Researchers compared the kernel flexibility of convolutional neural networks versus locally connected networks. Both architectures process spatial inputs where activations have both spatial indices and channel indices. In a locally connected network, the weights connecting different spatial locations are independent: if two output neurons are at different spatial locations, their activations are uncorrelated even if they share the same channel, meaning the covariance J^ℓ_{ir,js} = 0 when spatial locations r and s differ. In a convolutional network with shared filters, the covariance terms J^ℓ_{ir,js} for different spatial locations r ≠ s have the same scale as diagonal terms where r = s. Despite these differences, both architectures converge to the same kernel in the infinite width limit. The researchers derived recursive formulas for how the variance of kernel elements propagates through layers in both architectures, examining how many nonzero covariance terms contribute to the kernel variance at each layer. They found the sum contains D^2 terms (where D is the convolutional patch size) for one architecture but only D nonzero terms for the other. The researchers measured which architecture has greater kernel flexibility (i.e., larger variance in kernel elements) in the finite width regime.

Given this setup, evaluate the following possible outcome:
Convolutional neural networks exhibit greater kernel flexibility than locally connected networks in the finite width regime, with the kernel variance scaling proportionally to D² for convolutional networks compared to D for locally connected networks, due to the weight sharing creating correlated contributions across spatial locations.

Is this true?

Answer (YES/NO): NO